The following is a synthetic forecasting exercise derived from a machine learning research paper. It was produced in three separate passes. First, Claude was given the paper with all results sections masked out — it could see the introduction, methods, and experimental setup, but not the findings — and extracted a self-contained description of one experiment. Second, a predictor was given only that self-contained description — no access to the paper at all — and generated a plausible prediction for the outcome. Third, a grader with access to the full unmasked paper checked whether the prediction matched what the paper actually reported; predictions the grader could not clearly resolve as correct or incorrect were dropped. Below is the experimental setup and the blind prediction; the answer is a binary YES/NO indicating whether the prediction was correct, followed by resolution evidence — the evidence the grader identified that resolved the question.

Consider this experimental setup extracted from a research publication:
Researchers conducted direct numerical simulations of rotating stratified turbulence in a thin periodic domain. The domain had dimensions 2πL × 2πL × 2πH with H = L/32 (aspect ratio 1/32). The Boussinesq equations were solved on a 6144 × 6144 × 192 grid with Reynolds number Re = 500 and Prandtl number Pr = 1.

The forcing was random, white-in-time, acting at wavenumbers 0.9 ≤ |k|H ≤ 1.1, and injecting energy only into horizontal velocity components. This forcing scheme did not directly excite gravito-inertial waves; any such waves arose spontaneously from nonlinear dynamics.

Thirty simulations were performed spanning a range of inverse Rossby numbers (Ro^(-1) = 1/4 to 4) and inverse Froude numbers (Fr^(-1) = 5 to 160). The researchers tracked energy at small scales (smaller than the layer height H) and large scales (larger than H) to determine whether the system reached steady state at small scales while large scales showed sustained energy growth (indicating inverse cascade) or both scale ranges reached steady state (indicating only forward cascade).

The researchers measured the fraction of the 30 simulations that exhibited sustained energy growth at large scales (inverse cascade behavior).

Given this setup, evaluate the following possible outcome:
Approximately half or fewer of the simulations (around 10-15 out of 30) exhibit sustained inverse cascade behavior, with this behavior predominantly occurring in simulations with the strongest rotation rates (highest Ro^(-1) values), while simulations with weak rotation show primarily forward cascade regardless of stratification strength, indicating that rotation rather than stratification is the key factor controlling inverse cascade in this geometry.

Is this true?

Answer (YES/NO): YES